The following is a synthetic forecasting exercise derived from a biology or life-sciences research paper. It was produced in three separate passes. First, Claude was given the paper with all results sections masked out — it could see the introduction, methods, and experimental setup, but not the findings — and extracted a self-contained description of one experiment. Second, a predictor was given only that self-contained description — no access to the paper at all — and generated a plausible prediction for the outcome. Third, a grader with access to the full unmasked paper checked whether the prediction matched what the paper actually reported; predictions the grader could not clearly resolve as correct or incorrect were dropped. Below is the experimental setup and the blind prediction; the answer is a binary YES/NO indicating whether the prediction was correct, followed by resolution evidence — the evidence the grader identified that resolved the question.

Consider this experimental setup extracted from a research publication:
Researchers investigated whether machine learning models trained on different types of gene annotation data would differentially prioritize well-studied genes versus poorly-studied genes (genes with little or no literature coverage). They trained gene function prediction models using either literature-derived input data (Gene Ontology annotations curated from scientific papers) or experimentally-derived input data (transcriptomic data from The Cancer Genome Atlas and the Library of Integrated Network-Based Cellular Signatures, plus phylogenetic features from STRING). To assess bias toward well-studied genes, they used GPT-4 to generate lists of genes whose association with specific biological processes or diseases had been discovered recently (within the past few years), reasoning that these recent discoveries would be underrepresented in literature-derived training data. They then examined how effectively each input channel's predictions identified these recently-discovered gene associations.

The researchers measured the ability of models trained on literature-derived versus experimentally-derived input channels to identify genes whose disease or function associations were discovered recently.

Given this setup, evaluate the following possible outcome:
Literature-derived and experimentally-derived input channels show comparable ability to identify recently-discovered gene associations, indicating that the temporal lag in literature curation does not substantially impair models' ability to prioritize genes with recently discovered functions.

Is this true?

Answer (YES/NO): NO